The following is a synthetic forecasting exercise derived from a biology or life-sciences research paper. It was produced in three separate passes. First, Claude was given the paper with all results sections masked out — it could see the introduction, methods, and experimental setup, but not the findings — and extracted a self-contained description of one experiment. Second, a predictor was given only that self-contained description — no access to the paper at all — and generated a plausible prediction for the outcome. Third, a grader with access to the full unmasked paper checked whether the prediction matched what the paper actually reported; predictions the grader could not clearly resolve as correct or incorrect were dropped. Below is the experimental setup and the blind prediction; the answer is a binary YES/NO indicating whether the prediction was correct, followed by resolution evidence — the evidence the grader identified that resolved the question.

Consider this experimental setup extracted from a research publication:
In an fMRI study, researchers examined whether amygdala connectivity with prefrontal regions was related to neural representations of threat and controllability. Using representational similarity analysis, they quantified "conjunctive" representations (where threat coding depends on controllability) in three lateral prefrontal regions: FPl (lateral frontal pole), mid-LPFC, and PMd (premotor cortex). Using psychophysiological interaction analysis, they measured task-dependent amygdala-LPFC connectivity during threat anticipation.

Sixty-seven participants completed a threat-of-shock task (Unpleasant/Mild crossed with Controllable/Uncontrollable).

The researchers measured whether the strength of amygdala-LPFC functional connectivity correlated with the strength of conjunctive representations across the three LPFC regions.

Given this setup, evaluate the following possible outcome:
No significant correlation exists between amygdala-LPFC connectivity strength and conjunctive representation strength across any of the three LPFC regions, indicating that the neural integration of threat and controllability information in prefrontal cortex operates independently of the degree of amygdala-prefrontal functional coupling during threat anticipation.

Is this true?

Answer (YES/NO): NO